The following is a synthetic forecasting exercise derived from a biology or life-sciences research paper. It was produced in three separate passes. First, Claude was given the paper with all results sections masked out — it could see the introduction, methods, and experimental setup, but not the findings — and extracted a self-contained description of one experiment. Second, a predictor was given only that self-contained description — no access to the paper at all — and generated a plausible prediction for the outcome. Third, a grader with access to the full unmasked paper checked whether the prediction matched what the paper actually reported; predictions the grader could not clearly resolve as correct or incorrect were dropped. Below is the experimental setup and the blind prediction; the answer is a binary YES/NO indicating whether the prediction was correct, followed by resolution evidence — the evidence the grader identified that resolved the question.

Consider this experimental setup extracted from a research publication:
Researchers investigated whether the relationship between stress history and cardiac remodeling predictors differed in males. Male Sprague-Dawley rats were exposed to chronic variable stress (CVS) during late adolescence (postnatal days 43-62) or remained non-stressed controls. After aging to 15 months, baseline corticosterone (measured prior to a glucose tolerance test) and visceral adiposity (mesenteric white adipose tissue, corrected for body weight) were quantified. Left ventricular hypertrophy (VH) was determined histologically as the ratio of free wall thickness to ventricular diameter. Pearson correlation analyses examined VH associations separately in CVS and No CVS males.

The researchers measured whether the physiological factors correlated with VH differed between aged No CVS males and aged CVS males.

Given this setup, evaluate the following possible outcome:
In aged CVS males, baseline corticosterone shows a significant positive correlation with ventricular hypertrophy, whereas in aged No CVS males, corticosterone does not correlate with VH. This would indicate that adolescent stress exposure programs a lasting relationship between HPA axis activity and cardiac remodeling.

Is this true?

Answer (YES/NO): NO